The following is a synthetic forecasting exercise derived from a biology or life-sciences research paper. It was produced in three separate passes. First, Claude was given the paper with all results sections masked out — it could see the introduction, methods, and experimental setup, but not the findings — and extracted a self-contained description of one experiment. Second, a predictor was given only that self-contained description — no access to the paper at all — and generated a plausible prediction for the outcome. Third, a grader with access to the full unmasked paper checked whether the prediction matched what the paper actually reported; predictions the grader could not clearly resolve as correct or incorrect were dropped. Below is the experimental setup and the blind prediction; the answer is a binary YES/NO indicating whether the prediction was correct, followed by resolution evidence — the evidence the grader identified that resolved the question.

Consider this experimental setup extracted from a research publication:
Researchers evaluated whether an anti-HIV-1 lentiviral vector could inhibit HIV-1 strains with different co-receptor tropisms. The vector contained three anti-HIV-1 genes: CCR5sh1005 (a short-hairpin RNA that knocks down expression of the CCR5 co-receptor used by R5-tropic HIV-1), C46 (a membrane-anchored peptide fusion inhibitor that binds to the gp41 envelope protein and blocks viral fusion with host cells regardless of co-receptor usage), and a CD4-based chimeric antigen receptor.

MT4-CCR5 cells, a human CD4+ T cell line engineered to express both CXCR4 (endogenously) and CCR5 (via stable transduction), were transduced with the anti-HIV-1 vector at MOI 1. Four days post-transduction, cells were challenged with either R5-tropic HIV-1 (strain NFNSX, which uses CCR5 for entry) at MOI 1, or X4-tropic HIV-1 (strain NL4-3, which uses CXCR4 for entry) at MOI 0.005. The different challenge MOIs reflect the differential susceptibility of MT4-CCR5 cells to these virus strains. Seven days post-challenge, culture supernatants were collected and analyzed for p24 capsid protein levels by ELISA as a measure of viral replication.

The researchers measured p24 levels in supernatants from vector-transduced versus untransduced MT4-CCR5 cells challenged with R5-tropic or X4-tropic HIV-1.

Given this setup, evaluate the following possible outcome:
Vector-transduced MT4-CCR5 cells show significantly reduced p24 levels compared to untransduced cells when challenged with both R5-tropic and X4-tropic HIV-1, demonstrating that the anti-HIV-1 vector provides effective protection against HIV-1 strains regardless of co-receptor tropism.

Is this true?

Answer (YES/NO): YES